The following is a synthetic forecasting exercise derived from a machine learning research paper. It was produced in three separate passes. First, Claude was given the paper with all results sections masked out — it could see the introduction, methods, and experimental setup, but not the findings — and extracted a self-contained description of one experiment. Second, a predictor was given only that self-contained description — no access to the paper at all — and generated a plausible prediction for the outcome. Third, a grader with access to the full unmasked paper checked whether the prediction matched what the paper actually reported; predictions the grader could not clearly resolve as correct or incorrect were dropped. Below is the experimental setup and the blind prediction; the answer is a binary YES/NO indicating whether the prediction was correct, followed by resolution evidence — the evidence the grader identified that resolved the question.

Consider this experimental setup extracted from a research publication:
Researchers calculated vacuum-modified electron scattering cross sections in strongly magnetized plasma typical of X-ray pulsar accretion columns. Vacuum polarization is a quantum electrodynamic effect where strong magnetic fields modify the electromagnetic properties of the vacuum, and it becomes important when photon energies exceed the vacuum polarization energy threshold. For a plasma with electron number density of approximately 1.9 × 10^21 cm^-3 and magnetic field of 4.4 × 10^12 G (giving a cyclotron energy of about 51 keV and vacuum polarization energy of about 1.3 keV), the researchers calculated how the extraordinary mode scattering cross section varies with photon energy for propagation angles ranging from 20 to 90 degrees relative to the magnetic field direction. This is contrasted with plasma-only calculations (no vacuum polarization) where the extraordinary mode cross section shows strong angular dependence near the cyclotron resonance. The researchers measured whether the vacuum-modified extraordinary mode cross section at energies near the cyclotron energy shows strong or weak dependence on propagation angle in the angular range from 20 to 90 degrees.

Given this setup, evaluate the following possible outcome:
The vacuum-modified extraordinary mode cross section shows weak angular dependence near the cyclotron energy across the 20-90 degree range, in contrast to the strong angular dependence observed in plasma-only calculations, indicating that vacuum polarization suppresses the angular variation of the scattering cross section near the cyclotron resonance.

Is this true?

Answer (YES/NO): YES